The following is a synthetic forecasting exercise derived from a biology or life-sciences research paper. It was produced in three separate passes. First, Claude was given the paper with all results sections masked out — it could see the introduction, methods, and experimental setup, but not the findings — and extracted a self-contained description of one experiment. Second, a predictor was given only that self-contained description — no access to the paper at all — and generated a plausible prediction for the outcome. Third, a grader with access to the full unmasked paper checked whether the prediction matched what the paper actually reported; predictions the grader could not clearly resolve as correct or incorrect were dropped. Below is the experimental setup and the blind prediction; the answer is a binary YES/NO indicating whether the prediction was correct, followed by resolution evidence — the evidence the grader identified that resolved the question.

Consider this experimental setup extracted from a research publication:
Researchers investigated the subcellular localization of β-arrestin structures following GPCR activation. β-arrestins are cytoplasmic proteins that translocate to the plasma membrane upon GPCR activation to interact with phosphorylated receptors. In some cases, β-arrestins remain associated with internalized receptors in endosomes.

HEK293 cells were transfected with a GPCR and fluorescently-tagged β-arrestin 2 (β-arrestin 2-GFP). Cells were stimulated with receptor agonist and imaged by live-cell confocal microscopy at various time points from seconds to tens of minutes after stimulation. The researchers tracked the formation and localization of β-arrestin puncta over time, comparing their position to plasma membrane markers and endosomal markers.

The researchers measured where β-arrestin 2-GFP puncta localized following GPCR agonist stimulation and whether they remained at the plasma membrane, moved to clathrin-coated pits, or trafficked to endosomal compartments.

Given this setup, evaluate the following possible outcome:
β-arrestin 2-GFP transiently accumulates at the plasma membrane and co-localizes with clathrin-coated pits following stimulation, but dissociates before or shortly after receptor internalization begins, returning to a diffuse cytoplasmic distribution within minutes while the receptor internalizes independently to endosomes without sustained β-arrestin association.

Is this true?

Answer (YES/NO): NO